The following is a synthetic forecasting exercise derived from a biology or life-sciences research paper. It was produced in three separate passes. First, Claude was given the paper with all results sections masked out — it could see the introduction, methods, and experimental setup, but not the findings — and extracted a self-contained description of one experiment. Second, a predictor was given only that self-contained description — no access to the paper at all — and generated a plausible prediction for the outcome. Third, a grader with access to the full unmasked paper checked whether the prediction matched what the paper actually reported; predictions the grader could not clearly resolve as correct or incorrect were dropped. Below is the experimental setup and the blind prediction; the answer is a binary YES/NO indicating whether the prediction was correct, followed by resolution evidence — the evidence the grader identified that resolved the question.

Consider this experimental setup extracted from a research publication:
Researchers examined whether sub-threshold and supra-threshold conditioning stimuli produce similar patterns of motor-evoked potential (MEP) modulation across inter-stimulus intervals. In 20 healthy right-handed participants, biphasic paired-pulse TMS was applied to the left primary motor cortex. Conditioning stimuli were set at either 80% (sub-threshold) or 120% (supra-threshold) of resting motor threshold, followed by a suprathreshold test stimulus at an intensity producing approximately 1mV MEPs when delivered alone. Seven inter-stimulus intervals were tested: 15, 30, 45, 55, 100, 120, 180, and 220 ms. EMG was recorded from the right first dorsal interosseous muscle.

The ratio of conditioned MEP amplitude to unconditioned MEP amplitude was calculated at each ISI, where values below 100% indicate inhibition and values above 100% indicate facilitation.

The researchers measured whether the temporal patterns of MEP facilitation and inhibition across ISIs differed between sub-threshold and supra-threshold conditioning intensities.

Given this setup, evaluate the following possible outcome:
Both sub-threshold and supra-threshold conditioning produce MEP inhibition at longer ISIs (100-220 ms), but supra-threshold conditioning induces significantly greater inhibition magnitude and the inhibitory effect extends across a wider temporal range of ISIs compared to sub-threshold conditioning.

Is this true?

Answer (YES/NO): NO